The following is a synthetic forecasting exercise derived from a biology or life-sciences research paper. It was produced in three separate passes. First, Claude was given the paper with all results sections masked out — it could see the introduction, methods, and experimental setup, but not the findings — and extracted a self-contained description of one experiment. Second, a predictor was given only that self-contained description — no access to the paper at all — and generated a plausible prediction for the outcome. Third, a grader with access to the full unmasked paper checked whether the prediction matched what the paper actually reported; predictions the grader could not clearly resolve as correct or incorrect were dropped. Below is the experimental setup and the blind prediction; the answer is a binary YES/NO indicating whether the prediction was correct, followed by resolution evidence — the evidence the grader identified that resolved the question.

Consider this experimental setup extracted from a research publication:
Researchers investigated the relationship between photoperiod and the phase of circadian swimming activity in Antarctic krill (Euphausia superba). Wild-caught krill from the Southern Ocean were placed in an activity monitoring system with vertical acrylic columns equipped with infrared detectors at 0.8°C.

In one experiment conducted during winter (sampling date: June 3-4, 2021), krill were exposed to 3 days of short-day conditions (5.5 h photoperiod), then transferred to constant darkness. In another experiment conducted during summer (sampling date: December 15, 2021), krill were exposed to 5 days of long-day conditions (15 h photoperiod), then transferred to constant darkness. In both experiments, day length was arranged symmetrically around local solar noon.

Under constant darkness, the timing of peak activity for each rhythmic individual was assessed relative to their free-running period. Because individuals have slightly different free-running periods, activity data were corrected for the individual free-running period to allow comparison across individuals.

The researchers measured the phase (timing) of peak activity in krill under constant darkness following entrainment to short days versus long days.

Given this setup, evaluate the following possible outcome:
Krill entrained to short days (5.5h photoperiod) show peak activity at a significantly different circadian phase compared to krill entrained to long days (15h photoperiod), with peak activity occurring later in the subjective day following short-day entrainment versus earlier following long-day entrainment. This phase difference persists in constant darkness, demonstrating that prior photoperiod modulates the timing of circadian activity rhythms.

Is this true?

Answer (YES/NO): NO